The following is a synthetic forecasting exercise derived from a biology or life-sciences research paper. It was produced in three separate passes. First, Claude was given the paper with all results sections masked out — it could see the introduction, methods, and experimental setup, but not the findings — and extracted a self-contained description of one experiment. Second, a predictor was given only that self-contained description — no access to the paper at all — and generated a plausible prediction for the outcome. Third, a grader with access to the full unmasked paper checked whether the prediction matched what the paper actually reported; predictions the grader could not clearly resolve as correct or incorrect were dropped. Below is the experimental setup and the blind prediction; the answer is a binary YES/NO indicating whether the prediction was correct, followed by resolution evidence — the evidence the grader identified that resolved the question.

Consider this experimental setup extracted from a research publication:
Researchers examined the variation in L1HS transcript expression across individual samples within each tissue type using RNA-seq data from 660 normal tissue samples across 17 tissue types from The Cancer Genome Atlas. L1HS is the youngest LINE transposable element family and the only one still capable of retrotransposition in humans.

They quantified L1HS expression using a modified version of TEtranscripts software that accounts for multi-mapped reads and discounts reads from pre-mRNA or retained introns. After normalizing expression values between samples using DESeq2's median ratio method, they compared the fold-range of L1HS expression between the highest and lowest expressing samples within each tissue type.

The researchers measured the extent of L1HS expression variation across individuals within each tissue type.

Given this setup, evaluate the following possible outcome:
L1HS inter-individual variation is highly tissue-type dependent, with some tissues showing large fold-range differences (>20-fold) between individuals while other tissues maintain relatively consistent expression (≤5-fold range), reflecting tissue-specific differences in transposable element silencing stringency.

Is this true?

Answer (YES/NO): NO